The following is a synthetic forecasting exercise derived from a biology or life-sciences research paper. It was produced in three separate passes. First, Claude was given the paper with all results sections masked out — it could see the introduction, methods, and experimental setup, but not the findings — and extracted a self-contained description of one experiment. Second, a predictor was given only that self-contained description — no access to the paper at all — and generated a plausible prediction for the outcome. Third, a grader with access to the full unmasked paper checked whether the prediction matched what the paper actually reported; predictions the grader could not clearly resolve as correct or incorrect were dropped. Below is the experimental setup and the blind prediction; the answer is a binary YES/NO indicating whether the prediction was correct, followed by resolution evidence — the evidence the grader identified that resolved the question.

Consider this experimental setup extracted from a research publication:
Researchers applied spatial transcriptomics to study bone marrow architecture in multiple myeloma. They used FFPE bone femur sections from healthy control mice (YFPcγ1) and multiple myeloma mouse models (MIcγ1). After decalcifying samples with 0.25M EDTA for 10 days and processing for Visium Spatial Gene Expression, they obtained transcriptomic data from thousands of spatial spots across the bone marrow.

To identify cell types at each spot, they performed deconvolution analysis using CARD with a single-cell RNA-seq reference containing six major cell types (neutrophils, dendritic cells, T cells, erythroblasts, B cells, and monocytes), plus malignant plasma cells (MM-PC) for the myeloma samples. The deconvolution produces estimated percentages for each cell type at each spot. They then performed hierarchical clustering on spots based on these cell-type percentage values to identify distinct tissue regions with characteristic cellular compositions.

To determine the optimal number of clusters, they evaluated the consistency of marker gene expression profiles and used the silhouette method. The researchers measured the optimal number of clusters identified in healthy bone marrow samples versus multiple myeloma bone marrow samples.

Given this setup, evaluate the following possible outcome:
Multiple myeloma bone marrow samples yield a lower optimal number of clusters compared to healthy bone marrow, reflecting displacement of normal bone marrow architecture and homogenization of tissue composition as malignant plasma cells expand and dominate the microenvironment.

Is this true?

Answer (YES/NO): NO